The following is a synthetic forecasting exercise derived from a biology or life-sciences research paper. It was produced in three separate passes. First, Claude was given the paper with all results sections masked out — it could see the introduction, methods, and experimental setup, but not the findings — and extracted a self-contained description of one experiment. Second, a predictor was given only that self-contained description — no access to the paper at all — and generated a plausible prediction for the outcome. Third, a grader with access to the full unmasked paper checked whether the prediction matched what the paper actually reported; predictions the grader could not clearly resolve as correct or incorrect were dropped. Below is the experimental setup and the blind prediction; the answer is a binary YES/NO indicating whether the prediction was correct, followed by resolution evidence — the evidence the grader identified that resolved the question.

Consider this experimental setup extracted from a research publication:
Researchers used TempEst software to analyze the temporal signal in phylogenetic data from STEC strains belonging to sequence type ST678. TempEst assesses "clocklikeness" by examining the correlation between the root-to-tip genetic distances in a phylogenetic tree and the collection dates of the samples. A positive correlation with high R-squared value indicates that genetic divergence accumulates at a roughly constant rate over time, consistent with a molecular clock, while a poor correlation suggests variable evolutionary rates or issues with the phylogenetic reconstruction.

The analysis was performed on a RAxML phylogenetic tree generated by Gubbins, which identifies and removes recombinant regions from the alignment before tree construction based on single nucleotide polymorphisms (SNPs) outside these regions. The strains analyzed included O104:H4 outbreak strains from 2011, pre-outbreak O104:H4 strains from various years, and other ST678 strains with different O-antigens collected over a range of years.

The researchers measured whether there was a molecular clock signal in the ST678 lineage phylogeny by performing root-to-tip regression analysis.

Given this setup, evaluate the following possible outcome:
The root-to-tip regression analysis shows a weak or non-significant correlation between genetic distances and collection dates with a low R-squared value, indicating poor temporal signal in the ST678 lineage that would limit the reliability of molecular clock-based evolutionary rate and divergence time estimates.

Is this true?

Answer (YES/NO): NO